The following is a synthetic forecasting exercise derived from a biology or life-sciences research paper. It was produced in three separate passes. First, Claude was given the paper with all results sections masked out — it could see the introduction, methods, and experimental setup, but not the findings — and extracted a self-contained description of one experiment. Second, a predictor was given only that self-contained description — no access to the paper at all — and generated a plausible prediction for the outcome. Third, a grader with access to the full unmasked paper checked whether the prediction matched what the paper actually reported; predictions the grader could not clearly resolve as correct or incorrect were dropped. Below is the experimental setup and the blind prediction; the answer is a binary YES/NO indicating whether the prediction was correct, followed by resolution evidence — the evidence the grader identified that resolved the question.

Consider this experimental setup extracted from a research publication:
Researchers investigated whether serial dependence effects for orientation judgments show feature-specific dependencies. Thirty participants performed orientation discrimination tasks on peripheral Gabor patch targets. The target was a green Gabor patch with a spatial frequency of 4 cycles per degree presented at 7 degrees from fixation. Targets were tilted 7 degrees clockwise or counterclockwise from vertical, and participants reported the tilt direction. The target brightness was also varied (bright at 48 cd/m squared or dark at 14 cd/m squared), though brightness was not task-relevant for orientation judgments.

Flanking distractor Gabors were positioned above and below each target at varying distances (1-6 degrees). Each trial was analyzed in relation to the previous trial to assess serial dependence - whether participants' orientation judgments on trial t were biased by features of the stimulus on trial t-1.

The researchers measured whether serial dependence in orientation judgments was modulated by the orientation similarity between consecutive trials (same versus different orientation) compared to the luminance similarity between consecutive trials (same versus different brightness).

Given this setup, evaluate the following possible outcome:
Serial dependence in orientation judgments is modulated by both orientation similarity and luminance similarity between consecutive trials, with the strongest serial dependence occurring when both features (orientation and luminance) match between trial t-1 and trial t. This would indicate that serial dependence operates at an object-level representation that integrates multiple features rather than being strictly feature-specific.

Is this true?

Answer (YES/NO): NO